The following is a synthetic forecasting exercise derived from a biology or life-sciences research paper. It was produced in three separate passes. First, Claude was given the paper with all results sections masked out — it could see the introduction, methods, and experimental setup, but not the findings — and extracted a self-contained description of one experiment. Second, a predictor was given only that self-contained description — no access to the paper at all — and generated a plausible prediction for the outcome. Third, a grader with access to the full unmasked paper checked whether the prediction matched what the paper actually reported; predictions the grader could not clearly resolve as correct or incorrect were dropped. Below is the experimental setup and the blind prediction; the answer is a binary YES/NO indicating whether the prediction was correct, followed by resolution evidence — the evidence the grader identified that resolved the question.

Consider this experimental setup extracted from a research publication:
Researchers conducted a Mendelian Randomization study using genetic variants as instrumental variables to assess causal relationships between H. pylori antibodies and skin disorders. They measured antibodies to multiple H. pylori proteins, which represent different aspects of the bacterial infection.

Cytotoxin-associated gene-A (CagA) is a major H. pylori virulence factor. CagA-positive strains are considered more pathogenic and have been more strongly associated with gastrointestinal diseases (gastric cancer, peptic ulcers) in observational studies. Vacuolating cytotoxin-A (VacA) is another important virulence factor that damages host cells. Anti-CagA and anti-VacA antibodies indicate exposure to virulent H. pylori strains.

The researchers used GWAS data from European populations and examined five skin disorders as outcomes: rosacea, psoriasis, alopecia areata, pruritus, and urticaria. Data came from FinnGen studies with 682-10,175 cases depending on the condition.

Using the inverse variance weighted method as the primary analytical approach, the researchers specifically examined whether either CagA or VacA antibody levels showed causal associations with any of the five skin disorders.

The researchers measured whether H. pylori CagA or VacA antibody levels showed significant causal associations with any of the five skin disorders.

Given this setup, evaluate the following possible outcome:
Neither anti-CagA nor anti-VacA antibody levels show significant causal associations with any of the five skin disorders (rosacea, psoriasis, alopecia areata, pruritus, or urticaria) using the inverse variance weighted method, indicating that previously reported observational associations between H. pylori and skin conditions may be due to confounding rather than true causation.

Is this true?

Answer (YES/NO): YES